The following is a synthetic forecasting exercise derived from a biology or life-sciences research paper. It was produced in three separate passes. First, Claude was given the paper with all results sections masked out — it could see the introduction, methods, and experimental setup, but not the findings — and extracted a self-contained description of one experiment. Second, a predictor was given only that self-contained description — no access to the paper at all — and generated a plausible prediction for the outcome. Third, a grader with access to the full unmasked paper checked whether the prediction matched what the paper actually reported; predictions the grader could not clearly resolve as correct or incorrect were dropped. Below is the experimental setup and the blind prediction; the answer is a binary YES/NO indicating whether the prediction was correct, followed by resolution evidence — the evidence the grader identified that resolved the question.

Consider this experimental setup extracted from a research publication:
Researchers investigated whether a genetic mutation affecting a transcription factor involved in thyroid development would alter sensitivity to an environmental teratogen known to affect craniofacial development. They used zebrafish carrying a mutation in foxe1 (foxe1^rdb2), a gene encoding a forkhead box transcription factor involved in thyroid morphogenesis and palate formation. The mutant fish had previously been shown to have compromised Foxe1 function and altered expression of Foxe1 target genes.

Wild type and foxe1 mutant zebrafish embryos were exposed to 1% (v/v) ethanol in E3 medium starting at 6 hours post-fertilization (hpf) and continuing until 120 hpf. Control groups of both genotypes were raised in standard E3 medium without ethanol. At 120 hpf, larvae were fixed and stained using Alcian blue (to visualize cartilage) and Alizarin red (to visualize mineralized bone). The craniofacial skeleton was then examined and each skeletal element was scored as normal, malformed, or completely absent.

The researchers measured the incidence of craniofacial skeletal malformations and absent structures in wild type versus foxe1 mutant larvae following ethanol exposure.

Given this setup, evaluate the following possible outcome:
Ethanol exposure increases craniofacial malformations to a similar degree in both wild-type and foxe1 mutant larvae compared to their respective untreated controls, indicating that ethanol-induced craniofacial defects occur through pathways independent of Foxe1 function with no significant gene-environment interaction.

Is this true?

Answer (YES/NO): NO